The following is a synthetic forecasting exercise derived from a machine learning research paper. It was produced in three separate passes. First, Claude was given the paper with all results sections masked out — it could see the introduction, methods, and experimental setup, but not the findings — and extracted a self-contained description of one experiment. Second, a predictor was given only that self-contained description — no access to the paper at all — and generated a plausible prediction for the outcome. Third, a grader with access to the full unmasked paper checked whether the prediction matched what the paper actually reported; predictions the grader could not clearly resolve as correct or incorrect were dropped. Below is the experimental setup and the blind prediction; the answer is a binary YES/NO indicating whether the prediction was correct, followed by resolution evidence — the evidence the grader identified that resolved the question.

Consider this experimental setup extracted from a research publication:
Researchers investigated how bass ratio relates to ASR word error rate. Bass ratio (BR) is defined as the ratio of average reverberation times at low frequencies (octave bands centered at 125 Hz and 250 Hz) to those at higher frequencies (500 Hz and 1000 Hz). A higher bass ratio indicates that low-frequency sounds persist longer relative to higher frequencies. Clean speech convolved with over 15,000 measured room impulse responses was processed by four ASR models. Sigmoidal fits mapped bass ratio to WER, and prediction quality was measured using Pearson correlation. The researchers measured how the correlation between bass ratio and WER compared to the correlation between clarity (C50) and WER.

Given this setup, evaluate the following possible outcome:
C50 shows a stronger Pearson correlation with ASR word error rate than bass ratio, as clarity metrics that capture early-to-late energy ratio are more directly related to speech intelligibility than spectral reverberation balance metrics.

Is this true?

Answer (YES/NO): YES